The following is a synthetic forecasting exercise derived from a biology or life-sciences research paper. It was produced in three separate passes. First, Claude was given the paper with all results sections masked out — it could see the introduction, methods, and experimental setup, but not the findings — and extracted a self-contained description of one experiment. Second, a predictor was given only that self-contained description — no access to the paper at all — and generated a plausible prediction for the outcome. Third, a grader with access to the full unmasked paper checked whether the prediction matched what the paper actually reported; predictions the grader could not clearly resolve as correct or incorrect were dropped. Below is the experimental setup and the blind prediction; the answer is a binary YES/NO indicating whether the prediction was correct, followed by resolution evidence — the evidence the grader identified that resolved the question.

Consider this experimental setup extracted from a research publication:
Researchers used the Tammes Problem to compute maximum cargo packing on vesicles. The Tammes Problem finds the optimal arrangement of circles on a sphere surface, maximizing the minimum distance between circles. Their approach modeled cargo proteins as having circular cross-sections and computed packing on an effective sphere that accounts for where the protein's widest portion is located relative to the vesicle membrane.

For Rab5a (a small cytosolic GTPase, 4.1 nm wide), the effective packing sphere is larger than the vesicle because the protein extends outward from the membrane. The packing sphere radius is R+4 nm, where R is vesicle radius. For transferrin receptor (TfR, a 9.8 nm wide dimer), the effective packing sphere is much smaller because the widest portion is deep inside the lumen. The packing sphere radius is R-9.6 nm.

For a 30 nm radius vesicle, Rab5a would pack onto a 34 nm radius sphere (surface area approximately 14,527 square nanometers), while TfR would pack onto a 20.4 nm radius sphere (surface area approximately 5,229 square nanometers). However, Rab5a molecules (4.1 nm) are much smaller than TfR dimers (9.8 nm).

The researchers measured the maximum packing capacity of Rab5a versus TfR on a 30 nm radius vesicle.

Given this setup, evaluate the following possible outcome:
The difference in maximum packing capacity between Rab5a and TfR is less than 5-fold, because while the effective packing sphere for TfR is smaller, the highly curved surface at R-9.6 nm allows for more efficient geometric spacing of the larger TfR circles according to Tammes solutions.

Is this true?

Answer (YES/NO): NO